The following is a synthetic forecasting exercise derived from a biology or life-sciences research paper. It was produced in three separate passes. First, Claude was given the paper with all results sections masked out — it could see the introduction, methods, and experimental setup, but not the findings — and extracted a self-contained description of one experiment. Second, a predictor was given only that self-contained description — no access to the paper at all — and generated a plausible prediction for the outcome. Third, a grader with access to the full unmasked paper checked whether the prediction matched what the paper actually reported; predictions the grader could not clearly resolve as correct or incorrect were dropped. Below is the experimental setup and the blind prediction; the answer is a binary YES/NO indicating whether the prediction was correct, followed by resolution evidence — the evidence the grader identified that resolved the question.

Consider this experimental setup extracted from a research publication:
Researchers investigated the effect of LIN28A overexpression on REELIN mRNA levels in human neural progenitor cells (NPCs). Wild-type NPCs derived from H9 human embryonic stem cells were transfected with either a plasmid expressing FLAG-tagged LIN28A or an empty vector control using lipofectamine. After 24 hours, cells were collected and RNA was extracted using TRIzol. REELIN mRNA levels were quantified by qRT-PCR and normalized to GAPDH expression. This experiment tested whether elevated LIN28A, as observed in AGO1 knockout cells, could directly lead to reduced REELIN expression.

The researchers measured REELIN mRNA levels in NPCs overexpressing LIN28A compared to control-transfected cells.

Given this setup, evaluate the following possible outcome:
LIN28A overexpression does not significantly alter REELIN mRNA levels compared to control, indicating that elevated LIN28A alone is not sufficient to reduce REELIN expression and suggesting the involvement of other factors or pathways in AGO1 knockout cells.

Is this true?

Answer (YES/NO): NO